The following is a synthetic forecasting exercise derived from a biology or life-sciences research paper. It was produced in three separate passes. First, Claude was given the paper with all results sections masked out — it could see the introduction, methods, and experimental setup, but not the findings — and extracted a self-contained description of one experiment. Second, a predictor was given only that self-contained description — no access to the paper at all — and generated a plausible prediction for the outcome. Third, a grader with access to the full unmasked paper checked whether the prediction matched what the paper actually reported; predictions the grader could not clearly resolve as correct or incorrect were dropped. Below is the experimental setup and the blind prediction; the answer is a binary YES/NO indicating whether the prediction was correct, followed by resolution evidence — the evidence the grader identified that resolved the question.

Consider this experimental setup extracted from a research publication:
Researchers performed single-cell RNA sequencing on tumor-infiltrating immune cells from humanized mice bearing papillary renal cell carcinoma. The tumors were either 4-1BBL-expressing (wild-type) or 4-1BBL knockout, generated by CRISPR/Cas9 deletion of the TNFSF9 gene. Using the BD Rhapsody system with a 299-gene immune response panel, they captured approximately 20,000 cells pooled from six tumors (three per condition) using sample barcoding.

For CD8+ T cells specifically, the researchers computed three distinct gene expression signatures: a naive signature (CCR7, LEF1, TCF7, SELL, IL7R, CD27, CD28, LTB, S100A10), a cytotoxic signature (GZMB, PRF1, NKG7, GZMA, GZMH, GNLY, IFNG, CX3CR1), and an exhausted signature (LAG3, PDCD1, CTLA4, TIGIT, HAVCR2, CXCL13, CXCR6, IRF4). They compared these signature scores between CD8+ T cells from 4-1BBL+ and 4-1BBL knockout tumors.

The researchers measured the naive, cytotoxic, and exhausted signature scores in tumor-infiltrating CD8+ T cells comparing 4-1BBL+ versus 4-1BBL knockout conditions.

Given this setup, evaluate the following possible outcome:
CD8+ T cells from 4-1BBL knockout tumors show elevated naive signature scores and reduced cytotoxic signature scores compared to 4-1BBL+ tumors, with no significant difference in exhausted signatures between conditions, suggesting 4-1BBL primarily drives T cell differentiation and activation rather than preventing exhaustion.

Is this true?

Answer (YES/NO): NO